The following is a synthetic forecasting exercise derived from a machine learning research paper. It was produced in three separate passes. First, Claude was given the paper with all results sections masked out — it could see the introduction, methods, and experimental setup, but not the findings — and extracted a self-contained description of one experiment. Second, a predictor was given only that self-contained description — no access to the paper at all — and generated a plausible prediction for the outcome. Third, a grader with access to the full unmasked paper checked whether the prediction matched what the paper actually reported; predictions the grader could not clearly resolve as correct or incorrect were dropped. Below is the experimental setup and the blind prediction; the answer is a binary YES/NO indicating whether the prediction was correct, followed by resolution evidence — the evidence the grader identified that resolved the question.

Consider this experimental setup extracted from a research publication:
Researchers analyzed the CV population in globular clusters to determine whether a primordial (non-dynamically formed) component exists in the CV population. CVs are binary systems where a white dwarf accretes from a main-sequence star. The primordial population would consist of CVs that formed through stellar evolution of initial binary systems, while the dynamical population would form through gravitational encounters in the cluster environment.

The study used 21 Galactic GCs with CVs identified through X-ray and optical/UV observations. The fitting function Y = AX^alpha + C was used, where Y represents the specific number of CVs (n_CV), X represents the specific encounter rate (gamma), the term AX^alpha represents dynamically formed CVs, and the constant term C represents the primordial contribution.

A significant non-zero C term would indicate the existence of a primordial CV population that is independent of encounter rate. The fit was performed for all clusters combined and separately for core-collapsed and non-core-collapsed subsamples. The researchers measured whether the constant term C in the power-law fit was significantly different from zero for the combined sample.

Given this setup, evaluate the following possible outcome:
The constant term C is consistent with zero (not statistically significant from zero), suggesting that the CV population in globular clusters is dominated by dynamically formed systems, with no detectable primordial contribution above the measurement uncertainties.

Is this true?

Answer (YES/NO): NO